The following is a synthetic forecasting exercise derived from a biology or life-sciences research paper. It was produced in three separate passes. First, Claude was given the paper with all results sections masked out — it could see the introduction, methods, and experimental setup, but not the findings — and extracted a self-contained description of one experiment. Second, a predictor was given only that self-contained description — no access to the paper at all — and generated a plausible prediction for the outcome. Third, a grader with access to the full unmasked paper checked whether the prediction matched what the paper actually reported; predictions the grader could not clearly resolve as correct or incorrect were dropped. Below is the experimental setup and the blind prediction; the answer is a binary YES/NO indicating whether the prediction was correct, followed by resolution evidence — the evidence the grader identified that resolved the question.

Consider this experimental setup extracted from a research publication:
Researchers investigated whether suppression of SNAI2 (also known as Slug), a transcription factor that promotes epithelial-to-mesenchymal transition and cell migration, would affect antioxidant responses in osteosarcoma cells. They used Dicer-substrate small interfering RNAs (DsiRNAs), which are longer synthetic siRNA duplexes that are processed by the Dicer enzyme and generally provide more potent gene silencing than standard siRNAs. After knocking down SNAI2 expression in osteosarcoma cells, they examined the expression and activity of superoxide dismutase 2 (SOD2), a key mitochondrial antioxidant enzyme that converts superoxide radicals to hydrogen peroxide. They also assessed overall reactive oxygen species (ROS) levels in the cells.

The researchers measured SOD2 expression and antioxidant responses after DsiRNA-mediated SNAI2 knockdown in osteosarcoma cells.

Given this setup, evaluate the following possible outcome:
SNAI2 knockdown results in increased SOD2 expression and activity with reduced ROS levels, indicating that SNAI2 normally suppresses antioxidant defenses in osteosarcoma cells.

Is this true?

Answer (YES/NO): NO